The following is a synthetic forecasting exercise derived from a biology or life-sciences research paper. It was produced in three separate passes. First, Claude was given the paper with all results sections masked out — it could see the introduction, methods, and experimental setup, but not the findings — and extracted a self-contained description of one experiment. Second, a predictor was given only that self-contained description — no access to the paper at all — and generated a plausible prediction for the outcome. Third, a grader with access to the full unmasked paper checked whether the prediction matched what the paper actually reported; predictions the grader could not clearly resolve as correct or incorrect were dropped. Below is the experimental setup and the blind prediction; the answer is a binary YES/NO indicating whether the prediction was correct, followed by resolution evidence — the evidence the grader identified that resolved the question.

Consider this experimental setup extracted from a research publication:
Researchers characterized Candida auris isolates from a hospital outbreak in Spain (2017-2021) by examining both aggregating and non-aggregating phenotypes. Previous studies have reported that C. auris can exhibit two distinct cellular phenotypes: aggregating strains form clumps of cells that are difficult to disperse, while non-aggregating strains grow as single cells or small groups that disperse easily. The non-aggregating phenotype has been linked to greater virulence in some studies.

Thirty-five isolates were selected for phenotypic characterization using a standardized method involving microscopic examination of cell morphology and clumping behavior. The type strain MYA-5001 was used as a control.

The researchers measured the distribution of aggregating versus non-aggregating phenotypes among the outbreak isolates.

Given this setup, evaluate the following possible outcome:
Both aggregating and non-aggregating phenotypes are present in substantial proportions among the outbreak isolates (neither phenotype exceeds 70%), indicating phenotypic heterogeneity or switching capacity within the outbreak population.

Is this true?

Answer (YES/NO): NO